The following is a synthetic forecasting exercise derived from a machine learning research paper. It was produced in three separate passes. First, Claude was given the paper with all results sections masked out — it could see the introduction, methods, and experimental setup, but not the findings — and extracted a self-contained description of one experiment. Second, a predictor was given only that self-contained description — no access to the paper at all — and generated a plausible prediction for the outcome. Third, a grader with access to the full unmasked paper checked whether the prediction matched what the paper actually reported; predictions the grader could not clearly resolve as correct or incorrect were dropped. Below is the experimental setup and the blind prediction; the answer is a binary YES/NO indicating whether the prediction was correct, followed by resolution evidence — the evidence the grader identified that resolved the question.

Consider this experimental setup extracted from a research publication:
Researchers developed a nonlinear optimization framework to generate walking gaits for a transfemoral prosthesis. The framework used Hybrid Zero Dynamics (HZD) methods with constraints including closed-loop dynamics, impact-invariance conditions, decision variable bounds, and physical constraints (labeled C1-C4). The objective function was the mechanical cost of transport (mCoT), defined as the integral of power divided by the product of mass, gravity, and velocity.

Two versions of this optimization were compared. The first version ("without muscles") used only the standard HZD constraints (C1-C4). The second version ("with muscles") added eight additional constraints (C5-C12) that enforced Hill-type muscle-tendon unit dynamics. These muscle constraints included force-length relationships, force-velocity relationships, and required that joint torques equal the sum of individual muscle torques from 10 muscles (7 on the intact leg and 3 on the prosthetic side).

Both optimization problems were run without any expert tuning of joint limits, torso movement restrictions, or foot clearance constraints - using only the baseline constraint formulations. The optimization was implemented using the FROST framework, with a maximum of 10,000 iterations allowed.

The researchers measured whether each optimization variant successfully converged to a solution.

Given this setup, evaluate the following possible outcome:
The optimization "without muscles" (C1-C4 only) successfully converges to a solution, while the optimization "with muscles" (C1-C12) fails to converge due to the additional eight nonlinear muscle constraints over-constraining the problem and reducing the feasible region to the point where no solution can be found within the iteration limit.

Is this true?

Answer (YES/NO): NO